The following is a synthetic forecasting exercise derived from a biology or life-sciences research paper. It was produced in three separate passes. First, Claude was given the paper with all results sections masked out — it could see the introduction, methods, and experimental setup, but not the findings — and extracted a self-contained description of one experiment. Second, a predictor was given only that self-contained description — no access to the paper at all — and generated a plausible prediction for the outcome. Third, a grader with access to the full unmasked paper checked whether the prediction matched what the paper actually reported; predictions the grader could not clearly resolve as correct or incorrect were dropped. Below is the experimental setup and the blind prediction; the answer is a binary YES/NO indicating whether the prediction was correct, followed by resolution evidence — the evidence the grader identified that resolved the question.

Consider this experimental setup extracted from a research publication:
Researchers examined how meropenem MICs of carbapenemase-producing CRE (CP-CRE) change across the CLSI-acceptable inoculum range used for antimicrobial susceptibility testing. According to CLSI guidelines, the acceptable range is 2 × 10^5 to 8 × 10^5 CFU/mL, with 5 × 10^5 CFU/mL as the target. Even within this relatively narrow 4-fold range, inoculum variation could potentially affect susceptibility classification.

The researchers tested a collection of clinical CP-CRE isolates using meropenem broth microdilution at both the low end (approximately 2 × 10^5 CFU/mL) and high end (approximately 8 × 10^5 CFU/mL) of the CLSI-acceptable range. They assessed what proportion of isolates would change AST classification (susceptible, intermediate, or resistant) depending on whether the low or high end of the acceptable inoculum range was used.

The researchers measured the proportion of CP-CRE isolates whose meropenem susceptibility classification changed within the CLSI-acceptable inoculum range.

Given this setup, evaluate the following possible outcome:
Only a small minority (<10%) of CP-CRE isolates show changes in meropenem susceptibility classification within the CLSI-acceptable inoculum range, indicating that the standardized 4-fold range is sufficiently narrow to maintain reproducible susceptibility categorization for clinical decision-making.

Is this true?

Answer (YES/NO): NO